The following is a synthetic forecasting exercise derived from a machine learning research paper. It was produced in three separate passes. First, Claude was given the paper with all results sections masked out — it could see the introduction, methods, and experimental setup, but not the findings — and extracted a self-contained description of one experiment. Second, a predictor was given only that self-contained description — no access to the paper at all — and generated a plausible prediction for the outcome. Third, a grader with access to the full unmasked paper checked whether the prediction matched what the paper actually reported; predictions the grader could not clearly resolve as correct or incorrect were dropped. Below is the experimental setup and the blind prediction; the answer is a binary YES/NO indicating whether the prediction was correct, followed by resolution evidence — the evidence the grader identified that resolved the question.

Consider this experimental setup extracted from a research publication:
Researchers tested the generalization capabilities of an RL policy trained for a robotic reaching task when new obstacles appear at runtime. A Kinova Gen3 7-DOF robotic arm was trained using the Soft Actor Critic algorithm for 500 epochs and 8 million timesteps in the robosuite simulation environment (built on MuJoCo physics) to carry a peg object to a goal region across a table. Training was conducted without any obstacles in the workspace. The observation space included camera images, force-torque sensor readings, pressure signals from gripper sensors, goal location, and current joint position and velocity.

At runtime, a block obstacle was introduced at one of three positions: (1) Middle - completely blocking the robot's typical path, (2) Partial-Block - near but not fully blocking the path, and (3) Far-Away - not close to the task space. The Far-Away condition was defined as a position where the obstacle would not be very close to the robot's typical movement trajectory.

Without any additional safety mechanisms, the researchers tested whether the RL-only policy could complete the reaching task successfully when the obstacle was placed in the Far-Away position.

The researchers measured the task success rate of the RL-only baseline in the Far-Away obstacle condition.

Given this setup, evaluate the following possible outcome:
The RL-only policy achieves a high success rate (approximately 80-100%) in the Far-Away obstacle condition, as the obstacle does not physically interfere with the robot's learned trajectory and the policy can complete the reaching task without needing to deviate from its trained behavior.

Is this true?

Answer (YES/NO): YES